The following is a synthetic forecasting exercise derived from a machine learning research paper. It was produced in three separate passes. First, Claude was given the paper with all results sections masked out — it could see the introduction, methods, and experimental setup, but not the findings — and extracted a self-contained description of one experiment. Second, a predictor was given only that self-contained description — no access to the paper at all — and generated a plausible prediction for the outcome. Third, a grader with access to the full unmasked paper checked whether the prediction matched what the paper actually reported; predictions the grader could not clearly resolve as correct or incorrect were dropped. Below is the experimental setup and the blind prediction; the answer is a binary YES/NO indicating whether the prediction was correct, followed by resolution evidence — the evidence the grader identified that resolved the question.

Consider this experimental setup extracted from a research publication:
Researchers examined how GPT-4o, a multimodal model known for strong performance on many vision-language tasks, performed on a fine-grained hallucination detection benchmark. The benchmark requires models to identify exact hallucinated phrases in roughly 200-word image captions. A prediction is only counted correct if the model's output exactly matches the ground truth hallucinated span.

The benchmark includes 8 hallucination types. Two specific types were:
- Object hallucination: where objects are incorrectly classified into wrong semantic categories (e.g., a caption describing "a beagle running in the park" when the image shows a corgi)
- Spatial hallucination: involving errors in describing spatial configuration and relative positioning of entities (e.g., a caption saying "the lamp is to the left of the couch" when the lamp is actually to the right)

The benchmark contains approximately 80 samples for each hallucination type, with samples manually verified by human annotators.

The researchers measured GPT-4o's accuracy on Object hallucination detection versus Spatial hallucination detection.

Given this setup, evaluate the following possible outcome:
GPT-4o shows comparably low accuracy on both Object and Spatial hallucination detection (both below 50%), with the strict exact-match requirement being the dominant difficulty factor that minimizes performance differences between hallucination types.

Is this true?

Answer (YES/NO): NO